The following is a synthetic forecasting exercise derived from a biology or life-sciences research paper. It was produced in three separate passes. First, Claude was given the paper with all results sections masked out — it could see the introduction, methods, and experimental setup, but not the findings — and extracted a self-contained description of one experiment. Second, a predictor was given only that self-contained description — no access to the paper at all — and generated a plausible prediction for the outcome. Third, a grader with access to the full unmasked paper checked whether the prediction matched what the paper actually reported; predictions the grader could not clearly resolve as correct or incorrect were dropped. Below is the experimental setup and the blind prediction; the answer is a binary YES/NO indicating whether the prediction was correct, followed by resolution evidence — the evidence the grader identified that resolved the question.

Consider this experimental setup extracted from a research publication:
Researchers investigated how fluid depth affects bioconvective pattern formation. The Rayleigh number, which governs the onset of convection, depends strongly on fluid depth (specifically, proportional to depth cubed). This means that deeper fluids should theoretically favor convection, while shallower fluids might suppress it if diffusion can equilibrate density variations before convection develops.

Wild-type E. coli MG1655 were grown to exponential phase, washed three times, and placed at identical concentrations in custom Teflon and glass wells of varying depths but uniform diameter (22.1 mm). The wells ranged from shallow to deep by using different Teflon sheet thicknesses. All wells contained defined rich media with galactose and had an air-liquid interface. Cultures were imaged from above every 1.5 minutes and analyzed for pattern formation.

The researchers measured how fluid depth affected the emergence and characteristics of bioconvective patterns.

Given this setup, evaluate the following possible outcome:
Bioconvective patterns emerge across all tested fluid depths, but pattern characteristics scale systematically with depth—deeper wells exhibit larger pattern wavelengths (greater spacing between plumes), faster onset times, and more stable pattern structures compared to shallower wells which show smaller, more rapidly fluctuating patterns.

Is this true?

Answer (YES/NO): NO